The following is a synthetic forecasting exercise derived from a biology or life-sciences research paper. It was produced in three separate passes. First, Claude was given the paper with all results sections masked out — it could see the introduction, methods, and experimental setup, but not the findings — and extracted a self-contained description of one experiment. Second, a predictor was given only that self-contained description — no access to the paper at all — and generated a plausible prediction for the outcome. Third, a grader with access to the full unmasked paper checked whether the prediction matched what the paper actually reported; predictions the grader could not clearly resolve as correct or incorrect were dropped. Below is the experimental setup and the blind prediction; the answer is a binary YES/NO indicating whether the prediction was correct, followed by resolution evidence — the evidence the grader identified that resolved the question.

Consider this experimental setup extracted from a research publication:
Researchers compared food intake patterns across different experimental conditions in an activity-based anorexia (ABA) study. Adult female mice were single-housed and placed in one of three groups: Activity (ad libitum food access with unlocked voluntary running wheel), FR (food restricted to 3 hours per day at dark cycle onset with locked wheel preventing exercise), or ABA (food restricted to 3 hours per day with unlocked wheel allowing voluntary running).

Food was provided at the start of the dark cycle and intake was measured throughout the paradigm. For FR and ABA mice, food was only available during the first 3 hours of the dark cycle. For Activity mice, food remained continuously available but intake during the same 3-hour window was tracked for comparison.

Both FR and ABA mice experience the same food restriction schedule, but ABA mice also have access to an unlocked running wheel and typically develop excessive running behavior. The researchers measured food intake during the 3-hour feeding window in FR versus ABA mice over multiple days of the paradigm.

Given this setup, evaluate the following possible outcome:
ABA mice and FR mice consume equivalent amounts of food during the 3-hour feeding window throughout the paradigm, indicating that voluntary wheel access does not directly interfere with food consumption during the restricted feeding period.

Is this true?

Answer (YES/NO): NO